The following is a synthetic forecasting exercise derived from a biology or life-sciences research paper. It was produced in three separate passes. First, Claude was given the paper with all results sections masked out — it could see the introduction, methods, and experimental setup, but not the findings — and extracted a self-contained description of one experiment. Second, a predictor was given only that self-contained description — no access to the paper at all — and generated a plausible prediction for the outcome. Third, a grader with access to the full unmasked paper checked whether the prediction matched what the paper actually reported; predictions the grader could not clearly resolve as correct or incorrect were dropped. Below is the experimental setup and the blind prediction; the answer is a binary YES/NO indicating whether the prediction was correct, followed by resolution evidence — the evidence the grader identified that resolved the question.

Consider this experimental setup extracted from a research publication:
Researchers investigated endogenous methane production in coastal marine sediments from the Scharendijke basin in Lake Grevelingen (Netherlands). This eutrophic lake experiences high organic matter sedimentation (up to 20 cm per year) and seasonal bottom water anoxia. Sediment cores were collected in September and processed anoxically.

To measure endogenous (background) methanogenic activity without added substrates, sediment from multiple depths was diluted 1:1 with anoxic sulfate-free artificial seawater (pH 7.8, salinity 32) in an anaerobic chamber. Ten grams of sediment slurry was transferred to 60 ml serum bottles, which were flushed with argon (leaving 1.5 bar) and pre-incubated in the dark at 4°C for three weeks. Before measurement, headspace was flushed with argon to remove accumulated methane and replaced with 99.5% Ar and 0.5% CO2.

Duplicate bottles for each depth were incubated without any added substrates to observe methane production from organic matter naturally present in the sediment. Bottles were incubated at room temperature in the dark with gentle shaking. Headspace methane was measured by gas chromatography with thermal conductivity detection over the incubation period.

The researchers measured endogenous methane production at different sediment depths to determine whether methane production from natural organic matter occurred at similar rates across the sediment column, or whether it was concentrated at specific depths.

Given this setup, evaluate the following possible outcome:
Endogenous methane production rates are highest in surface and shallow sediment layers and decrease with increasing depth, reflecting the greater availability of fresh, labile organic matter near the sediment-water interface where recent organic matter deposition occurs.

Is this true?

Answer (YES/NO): NO